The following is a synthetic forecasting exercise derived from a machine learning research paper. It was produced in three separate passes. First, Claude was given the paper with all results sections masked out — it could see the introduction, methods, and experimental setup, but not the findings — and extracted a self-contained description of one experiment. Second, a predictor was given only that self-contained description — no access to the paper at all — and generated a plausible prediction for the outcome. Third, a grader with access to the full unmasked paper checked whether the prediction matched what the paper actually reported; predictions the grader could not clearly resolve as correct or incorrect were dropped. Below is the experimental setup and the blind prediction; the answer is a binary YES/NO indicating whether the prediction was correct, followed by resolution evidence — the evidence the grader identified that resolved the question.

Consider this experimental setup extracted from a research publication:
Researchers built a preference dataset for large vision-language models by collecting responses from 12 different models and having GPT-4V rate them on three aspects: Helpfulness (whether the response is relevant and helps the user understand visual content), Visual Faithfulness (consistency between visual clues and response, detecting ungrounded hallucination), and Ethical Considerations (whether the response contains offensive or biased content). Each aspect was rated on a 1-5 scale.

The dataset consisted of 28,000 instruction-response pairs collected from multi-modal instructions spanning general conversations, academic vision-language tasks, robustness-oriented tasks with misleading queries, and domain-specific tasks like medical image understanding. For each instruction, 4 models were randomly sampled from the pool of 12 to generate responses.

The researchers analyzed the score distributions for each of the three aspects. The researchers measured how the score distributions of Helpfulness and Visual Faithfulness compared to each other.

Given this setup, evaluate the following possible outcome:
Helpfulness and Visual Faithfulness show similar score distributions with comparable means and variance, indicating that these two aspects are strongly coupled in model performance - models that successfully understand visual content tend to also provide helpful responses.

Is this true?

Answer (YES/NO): YES